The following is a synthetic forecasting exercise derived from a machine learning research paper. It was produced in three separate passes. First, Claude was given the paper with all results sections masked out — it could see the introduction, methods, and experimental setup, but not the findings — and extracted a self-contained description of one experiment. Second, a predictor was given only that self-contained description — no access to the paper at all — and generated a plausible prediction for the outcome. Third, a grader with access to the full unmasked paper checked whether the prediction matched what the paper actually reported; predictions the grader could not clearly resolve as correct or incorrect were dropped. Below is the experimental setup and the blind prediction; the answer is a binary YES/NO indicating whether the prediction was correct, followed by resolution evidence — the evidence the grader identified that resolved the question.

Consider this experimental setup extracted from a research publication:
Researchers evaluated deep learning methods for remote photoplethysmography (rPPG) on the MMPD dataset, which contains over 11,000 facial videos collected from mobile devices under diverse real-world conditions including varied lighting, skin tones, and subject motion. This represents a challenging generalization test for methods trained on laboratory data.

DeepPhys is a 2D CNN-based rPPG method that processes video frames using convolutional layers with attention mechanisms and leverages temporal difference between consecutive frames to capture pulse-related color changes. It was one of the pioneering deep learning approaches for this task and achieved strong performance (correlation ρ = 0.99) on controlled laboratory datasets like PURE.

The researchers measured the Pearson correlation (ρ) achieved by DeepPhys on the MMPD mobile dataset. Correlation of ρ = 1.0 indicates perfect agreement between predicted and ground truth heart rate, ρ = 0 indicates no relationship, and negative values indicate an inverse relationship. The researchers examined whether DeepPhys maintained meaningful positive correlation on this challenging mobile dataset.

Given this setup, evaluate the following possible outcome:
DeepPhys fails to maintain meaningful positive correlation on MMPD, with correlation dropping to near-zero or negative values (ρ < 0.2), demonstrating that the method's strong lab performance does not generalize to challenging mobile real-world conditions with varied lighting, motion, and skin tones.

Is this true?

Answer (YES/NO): YES